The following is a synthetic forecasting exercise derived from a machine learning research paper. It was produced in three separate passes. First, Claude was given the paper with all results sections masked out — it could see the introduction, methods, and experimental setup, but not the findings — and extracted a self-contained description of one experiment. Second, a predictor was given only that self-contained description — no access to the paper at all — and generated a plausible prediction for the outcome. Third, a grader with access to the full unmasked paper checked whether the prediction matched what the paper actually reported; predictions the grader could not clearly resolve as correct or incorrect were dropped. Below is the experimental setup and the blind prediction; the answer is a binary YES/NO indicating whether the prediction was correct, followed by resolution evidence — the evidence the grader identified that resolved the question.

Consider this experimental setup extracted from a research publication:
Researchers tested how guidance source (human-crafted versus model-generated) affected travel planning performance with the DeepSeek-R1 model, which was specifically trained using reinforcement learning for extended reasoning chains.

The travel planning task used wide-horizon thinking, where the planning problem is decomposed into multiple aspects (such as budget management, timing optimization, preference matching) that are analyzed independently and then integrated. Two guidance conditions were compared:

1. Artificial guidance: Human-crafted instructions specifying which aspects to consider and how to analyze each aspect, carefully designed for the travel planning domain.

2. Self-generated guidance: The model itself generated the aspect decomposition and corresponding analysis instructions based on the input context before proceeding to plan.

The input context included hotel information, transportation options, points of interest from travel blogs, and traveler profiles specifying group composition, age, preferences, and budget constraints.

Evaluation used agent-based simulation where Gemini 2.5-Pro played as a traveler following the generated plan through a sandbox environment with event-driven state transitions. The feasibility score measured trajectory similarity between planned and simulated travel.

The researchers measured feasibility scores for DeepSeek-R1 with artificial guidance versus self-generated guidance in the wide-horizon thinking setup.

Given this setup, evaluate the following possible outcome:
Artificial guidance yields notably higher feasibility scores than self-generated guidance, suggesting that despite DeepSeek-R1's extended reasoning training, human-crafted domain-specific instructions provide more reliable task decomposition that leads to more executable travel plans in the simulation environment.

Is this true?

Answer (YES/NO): YES